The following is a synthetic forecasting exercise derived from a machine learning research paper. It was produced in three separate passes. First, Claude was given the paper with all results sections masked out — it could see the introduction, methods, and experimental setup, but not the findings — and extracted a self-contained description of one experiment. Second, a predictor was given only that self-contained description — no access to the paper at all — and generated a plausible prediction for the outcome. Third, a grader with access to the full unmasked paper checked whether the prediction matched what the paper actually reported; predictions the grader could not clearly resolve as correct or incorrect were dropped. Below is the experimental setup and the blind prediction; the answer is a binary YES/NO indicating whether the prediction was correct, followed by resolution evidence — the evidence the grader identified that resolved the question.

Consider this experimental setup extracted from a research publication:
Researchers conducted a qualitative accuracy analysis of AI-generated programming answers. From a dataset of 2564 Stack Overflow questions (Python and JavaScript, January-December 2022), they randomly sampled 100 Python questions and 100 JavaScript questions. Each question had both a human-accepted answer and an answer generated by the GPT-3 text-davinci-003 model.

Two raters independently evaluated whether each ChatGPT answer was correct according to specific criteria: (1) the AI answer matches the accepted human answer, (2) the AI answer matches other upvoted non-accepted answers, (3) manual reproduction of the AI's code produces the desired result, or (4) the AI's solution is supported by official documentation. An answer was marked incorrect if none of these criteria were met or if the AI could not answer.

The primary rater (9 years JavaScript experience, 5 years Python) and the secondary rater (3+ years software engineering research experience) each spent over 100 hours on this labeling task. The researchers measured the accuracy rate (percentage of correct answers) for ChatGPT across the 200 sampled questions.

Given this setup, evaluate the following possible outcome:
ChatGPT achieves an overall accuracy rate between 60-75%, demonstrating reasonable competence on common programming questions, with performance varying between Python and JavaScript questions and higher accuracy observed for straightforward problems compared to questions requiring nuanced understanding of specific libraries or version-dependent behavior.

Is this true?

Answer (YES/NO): YES